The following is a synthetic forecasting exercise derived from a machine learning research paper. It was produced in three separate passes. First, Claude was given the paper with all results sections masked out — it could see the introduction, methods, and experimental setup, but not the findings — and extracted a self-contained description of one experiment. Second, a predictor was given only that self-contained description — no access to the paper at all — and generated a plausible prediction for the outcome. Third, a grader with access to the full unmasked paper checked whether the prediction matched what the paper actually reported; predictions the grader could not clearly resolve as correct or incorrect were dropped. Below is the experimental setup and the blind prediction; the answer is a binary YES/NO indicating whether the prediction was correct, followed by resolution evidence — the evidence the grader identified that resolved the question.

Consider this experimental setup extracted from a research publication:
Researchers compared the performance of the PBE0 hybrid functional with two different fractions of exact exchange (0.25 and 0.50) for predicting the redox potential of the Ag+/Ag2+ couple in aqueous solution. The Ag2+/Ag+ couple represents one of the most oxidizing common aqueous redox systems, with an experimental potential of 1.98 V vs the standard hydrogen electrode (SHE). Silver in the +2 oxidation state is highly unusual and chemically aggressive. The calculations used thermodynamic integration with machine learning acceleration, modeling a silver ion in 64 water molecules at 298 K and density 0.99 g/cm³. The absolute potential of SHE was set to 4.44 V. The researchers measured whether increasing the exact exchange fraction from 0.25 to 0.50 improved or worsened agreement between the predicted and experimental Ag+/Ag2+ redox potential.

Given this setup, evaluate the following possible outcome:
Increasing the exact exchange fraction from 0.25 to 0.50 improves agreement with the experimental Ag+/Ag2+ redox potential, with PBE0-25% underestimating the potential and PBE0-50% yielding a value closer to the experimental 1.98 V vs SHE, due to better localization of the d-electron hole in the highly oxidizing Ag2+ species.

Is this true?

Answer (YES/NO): NO